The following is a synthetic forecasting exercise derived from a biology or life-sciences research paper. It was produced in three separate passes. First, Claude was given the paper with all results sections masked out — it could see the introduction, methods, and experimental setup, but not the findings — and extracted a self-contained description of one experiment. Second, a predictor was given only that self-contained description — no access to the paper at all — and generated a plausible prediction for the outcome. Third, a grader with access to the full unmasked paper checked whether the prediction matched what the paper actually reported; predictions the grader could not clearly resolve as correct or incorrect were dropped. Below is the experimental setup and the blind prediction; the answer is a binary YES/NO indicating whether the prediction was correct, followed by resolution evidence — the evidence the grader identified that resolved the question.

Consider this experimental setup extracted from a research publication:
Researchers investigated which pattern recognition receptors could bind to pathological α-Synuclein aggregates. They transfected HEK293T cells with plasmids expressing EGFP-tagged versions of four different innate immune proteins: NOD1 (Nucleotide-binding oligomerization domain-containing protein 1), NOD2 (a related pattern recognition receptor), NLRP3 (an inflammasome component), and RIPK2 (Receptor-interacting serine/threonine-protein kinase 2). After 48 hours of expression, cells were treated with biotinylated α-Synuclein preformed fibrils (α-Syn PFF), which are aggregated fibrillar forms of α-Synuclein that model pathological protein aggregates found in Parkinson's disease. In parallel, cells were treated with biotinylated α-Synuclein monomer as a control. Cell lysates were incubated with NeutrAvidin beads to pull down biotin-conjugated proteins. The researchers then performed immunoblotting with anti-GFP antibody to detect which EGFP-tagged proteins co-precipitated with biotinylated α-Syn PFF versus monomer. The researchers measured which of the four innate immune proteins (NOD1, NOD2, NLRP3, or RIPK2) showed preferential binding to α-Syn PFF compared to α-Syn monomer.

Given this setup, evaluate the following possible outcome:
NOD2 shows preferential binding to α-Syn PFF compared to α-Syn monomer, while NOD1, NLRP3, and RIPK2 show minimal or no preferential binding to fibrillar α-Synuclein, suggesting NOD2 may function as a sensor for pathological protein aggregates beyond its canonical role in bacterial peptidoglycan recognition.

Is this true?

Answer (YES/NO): YES